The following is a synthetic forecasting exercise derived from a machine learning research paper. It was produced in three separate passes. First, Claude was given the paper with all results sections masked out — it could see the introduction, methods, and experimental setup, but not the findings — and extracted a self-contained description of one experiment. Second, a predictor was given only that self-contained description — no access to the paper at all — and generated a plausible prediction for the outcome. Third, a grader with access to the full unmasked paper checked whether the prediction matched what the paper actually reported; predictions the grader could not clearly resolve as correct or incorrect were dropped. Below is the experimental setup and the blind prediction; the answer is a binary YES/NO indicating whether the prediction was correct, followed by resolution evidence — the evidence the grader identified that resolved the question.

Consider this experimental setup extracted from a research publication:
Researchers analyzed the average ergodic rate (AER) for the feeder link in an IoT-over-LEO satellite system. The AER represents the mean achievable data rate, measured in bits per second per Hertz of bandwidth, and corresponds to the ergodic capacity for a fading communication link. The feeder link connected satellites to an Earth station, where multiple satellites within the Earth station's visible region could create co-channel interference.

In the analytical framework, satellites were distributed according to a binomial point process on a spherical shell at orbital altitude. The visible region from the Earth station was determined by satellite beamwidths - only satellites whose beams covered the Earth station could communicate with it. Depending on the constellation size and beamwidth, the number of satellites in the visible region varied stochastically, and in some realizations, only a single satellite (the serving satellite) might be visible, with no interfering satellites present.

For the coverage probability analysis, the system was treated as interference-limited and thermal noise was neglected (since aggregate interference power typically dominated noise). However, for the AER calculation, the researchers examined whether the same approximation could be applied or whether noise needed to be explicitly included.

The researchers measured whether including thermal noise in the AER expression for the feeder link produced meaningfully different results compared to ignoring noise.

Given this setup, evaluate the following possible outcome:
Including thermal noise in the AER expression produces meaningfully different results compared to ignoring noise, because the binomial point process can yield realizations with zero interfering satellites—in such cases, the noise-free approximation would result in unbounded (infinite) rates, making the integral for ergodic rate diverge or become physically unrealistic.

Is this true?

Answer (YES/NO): YES